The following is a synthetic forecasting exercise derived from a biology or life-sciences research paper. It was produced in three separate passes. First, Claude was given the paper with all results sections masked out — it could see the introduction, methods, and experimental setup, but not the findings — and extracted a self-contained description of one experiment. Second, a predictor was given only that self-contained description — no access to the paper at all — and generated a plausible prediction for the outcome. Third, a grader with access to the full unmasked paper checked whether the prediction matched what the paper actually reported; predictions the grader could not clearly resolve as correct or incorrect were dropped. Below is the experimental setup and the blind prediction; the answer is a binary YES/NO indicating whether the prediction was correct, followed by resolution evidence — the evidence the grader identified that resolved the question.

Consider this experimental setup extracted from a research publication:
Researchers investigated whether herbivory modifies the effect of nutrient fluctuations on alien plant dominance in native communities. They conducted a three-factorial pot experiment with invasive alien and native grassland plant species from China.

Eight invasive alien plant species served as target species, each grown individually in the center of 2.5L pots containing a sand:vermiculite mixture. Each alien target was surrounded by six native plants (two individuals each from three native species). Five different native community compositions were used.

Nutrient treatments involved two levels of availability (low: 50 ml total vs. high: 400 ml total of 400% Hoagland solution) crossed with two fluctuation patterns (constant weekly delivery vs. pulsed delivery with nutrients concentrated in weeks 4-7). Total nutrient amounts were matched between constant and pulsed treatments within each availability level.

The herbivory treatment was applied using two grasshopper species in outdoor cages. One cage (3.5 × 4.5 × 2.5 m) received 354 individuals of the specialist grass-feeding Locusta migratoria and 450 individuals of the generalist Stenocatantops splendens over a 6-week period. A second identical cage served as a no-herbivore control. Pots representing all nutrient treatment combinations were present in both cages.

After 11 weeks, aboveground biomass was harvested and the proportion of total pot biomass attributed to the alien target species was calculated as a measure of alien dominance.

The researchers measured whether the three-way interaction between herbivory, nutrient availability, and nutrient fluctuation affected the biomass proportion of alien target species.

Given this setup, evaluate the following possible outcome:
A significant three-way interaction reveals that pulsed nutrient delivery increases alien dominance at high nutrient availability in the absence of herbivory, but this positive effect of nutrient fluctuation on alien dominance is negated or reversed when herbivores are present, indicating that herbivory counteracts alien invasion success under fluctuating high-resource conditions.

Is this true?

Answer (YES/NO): NO